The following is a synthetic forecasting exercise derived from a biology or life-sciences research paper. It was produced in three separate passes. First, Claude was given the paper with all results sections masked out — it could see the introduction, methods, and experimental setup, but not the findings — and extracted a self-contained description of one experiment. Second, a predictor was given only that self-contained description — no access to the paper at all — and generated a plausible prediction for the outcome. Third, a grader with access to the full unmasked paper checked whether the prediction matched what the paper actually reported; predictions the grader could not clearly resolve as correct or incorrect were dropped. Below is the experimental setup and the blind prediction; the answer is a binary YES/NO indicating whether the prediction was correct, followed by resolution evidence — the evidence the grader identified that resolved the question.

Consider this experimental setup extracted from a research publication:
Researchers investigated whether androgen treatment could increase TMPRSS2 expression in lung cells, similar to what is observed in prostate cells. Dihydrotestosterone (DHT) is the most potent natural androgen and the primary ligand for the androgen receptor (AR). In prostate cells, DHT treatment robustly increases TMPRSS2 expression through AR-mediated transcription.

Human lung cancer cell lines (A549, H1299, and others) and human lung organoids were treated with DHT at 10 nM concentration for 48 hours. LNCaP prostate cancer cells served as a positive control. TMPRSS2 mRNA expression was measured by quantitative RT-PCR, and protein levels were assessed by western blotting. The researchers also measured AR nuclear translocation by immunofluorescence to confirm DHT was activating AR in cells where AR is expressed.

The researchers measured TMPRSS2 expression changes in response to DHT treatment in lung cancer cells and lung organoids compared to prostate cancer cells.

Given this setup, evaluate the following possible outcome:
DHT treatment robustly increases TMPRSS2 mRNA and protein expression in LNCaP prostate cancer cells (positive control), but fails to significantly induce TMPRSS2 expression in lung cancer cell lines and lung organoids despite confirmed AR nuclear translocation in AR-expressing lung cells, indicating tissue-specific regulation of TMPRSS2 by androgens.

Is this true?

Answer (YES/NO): YES